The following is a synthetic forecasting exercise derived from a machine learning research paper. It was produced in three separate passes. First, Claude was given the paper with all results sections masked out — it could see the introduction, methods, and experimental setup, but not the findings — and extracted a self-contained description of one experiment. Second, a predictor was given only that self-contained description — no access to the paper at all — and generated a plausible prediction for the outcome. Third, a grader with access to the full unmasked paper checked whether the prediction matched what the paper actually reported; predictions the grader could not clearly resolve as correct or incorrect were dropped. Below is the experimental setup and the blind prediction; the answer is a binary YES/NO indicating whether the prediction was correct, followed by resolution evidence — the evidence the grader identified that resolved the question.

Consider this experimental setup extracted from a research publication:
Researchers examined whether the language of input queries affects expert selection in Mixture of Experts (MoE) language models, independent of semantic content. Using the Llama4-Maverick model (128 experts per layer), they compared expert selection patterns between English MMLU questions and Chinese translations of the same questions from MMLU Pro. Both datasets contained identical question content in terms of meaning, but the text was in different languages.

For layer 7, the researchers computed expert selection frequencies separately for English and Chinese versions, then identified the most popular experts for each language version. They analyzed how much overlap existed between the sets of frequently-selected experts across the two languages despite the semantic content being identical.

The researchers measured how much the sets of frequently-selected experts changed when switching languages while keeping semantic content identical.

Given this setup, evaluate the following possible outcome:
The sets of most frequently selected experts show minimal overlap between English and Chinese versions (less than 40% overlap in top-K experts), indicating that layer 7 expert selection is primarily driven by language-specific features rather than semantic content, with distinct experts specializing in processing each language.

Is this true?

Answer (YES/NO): YES